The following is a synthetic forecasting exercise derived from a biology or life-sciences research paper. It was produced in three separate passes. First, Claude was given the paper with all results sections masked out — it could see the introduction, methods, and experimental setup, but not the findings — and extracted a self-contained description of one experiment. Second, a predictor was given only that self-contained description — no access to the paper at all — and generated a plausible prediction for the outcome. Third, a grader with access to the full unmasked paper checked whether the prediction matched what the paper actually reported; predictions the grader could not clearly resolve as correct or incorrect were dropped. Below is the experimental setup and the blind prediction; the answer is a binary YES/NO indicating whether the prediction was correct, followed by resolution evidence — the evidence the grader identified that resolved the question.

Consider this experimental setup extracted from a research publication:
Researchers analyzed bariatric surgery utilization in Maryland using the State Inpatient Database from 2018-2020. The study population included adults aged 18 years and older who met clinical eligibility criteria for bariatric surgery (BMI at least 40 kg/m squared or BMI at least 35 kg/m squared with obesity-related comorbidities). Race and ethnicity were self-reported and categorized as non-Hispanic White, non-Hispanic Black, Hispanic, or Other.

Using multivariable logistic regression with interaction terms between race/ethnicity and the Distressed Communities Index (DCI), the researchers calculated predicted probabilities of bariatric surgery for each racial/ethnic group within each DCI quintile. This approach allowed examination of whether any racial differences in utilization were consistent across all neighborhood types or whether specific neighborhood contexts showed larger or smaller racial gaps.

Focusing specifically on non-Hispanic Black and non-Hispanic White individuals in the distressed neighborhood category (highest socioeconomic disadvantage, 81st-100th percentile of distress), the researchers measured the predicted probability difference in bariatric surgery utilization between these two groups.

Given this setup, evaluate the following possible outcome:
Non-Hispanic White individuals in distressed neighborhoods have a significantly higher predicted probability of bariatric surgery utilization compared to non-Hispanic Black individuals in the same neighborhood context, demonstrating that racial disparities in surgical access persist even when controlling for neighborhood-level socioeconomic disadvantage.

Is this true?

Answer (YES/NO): NO